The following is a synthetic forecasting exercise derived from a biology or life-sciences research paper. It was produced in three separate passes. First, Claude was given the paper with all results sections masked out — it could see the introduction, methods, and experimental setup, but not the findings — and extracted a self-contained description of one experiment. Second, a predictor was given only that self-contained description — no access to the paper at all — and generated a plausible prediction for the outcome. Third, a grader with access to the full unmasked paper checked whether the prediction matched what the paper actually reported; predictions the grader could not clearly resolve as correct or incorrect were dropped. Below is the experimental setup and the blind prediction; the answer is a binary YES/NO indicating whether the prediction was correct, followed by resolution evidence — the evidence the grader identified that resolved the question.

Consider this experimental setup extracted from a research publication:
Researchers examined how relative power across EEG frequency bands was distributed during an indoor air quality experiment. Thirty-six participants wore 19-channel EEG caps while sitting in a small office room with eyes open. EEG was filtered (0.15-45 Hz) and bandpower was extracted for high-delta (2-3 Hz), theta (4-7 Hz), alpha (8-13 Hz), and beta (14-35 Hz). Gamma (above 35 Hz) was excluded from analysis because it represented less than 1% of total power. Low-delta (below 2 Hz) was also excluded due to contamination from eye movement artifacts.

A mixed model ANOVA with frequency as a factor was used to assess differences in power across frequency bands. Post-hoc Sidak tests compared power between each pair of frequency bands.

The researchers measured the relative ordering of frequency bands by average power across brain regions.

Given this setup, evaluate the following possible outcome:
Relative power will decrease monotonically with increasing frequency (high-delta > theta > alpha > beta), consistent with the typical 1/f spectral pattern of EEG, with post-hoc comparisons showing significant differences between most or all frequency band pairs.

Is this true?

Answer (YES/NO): YES